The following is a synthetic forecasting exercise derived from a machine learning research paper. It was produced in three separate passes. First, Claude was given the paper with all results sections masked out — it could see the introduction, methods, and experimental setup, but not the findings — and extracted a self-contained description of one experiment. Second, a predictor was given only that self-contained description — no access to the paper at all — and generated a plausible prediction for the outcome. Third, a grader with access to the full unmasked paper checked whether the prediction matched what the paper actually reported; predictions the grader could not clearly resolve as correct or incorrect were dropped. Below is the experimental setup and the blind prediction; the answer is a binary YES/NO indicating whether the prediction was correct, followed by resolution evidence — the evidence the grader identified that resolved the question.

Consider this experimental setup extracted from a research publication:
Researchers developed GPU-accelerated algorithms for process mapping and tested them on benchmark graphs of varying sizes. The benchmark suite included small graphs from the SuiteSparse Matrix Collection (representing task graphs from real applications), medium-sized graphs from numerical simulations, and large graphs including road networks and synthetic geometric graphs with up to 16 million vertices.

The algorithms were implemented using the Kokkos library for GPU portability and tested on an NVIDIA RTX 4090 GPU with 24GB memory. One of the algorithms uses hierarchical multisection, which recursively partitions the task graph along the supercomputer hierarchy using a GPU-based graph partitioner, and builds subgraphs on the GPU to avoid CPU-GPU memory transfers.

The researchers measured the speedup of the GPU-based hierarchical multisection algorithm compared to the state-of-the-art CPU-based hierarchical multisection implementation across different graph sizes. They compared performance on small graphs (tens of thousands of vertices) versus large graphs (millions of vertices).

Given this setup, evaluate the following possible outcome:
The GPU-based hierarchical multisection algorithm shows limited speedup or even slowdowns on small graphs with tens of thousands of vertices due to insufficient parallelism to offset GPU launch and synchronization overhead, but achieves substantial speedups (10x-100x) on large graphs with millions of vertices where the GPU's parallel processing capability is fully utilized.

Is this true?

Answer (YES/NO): NO